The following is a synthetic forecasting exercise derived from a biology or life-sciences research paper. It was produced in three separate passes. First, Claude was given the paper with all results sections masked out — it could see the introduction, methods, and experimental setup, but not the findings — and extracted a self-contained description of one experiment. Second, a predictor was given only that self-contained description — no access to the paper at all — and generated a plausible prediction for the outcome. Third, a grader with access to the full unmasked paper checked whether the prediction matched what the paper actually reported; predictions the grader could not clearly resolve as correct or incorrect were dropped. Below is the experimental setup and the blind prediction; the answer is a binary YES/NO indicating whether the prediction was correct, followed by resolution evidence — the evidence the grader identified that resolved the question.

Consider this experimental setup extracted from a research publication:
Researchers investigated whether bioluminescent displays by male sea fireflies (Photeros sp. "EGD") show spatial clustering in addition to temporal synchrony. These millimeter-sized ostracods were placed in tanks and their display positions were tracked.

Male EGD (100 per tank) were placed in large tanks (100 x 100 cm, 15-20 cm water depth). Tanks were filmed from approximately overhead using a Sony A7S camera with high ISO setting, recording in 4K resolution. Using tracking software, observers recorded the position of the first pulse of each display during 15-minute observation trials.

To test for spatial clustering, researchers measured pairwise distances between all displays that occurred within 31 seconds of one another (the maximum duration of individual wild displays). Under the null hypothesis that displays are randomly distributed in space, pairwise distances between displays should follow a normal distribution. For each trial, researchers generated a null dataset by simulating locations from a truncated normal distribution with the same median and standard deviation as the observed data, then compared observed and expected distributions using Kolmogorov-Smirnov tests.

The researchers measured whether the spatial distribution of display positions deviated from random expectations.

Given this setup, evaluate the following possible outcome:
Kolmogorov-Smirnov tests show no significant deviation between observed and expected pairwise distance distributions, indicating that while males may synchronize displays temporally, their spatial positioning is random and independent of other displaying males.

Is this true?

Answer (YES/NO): NO